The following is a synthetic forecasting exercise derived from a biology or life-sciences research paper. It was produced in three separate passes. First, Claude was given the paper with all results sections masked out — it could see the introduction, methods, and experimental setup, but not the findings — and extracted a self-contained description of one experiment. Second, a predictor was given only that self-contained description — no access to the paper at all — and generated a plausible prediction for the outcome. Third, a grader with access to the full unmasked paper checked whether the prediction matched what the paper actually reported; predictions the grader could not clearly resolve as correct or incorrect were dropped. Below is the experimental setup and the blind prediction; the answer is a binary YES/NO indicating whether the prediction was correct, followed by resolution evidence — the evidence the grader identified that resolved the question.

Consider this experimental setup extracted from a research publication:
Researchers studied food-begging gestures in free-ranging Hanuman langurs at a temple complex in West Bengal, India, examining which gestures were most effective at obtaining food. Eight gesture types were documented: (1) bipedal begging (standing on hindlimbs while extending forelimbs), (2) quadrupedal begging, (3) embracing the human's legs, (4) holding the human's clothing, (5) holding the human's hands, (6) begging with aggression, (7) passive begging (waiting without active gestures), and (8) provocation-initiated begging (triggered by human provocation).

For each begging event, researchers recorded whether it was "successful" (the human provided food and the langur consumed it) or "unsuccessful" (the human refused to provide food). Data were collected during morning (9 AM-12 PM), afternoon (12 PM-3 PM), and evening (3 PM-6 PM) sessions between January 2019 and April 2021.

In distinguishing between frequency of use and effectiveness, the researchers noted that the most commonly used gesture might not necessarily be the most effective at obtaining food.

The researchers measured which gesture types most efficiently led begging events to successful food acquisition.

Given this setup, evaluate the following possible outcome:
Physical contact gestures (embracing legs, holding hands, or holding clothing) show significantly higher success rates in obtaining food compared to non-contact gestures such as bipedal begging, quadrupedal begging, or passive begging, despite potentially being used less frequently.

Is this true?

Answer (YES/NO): NO